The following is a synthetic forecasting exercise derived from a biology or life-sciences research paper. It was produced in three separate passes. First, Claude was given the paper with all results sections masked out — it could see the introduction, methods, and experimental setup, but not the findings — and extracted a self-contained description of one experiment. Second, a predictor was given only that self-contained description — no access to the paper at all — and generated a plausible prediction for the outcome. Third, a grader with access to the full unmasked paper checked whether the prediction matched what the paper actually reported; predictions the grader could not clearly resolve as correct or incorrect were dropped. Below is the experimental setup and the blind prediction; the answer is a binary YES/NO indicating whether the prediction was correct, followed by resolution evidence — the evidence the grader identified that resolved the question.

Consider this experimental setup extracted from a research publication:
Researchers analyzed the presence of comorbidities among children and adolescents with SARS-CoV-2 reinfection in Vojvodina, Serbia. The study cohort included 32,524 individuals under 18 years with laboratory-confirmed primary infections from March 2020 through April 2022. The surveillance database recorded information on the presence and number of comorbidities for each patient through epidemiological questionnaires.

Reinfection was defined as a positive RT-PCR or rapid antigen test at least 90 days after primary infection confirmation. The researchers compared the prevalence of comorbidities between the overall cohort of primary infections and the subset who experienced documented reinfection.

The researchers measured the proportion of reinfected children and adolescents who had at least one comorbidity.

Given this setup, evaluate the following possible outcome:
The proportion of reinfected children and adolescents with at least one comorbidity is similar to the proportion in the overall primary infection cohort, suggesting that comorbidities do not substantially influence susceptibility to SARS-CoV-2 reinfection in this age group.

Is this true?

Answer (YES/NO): YES